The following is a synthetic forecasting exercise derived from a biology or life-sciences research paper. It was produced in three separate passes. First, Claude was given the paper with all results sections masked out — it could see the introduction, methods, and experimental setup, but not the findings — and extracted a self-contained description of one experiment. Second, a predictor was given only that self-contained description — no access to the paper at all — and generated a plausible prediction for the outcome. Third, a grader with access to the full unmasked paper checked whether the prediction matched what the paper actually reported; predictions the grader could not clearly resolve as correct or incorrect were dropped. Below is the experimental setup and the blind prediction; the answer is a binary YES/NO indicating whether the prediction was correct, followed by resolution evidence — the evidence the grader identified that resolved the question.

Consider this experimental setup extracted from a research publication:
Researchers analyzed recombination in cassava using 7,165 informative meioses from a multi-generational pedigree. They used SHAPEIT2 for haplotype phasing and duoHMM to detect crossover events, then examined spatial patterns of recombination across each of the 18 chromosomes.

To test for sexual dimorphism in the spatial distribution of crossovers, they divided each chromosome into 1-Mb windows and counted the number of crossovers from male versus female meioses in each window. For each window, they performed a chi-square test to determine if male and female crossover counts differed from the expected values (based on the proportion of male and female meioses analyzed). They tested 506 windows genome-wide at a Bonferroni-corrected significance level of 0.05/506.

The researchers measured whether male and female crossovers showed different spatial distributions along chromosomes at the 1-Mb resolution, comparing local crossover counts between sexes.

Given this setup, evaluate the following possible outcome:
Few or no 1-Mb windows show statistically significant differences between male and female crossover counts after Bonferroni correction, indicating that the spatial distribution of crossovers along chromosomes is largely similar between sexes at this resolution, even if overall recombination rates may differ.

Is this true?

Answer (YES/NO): NO